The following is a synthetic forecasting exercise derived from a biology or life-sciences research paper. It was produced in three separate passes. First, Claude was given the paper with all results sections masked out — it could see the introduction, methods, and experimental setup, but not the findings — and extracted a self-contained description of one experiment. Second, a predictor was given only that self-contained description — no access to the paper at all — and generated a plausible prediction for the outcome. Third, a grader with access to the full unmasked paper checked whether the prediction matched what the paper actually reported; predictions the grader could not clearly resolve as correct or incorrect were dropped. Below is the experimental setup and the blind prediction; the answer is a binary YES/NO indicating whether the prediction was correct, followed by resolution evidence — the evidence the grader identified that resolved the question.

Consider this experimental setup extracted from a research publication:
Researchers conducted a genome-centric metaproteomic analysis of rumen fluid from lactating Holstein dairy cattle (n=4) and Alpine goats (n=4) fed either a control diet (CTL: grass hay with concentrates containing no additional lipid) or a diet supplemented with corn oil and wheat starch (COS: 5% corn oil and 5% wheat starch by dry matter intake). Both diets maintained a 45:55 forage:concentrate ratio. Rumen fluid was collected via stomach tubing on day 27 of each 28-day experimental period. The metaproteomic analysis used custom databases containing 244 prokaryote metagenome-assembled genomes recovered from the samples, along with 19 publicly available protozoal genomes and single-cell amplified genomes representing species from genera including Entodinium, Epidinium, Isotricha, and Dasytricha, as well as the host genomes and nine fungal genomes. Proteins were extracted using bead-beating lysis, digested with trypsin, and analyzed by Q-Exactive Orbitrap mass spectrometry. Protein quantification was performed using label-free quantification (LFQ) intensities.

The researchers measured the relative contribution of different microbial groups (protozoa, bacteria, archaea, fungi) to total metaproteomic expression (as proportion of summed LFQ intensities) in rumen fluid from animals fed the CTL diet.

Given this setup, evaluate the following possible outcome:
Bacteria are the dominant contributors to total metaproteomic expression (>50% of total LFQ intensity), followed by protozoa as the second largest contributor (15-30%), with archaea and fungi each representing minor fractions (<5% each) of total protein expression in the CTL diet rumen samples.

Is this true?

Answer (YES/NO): NO